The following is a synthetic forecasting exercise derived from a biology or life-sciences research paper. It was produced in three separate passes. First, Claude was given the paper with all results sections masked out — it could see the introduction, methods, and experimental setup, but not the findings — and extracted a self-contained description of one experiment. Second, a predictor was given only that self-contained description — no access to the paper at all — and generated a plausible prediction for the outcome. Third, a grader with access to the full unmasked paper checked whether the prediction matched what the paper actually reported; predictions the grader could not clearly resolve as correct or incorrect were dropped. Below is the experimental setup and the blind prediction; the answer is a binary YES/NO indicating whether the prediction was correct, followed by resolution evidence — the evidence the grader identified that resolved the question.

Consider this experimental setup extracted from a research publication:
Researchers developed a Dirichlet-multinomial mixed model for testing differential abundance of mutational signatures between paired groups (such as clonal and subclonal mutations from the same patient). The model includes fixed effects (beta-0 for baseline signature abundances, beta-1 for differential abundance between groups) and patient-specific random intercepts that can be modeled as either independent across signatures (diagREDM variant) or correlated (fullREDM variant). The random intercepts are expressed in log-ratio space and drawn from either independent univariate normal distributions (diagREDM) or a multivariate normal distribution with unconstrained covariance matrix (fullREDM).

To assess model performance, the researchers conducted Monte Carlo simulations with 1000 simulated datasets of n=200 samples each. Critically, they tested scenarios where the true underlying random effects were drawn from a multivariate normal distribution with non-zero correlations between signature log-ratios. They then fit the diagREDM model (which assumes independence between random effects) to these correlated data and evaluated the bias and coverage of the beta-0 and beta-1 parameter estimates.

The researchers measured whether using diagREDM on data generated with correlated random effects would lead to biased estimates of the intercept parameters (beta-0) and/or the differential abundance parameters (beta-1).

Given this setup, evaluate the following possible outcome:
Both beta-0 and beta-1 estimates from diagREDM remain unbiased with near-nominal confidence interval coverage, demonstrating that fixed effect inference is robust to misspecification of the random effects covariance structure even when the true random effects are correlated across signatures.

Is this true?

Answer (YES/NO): NO